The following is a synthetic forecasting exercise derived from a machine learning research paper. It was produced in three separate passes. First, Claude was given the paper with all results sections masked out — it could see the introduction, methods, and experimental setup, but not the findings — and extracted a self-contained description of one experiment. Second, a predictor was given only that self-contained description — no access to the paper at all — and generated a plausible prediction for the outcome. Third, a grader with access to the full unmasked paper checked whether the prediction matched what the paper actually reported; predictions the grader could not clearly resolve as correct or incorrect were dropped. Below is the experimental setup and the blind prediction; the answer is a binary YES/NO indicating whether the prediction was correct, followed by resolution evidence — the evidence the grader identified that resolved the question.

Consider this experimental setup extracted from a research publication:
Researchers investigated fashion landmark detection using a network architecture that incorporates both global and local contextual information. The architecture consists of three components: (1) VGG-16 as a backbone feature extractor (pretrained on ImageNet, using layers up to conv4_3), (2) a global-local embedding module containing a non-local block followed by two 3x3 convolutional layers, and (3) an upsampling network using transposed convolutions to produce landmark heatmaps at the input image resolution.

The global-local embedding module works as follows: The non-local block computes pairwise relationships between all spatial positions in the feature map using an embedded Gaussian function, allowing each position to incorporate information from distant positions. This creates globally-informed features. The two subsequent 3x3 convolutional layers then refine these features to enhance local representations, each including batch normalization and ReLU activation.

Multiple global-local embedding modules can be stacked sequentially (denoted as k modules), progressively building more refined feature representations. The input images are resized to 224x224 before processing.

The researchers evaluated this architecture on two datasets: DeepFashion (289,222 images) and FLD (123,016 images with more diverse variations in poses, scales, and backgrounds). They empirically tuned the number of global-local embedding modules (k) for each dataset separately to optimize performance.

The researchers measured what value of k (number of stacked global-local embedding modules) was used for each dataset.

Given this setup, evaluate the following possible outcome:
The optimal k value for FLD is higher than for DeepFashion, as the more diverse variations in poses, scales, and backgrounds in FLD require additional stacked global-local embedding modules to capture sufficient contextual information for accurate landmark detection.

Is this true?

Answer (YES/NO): YES